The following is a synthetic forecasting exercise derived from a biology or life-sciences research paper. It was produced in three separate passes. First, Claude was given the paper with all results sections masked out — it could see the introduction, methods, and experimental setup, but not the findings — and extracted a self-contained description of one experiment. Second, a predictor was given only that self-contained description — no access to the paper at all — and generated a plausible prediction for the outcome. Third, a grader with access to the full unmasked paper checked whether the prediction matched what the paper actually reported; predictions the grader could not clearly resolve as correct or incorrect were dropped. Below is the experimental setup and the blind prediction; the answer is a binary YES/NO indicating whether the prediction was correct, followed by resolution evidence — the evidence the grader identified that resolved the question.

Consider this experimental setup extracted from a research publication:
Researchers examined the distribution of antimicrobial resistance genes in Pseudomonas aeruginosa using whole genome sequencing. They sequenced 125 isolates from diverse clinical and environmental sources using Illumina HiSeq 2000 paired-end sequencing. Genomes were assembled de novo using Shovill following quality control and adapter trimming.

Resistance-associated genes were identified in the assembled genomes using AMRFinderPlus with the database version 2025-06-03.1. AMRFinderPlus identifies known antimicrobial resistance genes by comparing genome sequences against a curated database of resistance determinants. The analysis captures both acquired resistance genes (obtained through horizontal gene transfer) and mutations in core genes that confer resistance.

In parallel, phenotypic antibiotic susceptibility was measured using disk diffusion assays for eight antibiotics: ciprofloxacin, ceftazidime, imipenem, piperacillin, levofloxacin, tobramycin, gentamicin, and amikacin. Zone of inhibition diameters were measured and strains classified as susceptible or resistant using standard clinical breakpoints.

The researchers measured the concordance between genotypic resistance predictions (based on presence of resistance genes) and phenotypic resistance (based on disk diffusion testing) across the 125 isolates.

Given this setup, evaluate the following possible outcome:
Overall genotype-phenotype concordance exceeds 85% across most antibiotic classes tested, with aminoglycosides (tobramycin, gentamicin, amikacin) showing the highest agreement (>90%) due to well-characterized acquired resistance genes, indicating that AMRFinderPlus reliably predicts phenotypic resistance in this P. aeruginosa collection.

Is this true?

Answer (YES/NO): NO